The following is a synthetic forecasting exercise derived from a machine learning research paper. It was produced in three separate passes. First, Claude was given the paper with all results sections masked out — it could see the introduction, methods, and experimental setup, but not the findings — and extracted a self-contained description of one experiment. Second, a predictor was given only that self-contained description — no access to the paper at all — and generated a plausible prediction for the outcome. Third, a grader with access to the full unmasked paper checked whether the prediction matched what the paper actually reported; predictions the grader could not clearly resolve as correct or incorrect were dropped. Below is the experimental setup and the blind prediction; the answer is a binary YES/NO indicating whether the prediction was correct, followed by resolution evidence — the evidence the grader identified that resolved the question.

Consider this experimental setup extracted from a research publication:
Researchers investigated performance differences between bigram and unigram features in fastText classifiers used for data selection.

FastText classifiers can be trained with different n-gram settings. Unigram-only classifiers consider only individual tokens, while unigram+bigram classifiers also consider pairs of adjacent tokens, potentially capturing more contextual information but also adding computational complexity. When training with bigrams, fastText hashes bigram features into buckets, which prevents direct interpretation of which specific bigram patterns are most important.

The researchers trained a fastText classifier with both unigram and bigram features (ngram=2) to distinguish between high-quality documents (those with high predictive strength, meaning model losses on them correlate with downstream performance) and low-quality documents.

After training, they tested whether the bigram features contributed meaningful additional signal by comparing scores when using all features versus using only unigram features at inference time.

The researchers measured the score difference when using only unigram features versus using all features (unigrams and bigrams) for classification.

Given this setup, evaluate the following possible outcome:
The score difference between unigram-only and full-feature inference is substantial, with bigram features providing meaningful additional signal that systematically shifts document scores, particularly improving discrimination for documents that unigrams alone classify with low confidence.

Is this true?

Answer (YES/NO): NO